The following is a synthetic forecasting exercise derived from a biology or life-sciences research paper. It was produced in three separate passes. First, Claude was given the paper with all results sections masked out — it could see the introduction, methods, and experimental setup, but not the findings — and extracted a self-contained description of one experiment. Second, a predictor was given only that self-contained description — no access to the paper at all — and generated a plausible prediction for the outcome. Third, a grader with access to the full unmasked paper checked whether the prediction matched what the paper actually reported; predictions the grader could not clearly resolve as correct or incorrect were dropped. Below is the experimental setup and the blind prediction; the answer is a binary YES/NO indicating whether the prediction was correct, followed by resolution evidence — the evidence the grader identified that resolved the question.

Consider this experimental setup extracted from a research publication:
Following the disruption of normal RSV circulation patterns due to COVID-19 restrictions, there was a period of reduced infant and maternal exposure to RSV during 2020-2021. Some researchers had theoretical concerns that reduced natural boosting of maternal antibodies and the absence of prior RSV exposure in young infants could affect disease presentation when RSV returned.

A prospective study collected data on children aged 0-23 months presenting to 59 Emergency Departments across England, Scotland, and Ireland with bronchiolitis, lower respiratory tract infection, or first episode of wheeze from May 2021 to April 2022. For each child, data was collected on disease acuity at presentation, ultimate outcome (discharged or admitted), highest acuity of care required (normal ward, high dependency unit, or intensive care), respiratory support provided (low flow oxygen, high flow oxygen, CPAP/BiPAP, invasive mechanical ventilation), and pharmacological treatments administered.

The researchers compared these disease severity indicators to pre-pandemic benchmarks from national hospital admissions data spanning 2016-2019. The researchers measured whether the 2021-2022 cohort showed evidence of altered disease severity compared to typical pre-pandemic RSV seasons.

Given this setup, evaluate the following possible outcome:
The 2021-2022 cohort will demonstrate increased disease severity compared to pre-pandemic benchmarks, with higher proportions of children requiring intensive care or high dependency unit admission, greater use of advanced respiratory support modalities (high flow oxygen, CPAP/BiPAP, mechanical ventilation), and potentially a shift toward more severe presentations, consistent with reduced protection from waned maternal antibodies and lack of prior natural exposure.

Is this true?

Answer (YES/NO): NO